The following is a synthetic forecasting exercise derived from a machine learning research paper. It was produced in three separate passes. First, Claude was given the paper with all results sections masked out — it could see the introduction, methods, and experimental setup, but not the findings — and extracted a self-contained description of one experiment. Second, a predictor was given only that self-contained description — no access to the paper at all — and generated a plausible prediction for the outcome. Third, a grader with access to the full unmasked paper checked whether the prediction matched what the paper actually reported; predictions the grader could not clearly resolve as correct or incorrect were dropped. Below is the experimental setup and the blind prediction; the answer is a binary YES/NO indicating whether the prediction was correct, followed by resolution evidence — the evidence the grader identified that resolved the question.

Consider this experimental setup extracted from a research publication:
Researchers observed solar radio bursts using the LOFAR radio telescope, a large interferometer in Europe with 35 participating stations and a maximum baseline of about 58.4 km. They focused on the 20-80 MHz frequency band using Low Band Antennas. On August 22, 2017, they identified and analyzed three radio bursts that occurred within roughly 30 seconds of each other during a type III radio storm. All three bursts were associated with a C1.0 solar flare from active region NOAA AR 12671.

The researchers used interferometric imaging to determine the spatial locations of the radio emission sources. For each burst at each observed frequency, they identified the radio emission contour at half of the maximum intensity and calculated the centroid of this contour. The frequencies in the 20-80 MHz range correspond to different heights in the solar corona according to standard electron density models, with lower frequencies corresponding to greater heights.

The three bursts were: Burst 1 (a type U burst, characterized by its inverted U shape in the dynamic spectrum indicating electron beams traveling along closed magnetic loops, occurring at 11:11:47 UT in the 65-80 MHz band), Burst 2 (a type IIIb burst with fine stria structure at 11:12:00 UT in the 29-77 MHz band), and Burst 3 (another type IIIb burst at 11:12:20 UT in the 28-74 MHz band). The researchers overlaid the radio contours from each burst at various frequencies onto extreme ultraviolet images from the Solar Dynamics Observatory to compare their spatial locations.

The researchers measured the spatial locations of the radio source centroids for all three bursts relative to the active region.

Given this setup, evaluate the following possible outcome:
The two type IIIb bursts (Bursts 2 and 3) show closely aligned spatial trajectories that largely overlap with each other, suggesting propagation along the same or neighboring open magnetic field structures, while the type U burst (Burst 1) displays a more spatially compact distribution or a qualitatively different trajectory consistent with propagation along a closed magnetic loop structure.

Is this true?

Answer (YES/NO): NO